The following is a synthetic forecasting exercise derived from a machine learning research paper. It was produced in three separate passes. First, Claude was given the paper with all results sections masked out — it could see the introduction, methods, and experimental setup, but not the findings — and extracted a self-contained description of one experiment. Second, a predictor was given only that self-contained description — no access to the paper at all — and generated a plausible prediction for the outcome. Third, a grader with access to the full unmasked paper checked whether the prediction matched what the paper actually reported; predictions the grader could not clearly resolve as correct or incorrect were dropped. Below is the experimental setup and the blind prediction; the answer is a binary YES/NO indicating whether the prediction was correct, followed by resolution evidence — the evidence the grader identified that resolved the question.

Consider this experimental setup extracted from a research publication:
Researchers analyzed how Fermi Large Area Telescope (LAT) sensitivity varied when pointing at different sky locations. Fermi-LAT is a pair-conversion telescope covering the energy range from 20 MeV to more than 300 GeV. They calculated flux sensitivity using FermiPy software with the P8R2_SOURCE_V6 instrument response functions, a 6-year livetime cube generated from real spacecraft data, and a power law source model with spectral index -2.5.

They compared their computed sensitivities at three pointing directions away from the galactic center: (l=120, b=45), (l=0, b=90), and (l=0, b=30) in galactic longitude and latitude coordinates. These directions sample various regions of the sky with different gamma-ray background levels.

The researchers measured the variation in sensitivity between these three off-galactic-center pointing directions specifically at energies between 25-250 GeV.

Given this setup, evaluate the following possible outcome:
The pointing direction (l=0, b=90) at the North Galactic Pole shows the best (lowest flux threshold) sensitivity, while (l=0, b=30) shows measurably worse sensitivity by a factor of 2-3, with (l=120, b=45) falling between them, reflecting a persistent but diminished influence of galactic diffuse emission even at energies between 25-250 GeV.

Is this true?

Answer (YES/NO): NO